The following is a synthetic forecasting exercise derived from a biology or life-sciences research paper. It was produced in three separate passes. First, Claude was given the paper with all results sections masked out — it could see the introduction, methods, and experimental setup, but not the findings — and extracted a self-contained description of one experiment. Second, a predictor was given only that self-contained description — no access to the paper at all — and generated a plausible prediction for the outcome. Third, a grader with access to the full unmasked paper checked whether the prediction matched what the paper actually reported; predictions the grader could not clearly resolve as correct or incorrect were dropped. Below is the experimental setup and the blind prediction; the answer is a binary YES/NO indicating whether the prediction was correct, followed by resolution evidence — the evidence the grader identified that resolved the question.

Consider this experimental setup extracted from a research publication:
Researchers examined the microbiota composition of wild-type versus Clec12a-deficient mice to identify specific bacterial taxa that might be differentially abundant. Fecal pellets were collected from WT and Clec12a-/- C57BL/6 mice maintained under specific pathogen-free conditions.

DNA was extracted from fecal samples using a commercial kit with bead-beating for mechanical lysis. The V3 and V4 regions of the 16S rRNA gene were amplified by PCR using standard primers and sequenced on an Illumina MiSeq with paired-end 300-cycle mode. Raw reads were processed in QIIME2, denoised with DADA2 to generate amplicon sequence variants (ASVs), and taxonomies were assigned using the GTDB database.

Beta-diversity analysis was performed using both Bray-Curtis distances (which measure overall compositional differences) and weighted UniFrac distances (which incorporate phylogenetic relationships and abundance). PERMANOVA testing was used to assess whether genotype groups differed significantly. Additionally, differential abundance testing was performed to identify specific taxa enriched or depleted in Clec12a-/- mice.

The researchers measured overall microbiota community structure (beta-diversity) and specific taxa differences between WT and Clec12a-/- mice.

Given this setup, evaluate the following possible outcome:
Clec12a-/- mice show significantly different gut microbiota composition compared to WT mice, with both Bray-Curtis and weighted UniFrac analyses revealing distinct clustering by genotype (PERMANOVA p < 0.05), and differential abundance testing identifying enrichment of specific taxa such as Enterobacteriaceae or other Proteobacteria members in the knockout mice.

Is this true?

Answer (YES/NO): NO